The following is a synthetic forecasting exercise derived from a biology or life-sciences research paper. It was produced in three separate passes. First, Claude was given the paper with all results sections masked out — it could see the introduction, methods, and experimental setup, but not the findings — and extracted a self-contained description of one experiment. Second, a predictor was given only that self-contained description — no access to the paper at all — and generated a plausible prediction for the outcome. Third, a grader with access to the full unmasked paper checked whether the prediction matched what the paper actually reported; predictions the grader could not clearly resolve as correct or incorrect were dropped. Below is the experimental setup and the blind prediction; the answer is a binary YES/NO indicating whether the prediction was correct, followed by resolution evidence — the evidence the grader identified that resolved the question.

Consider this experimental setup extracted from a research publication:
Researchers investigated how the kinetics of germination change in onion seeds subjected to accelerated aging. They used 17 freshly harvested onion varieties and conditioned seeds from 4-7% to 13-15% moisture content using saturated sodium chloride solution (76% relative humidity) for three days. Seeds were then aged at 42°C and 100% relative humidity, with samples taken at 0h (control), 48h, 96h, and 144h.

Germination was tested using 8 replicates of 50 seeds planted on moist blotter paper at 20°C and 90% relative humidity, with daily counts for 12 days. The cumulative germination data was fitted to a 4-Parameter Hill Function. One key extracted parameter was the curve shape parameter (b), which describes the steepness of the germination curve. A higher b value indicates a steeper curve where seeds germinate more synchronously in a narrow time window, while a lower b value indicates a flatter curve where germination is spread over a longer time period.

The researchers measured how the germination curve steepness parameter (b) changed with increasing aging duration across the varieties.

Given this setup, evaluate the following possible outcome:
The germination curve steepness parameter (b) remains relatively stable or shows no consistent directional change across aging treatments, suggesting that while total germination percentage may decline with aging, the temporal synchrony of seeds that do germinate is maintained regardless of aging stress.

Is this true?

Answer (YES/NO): YES